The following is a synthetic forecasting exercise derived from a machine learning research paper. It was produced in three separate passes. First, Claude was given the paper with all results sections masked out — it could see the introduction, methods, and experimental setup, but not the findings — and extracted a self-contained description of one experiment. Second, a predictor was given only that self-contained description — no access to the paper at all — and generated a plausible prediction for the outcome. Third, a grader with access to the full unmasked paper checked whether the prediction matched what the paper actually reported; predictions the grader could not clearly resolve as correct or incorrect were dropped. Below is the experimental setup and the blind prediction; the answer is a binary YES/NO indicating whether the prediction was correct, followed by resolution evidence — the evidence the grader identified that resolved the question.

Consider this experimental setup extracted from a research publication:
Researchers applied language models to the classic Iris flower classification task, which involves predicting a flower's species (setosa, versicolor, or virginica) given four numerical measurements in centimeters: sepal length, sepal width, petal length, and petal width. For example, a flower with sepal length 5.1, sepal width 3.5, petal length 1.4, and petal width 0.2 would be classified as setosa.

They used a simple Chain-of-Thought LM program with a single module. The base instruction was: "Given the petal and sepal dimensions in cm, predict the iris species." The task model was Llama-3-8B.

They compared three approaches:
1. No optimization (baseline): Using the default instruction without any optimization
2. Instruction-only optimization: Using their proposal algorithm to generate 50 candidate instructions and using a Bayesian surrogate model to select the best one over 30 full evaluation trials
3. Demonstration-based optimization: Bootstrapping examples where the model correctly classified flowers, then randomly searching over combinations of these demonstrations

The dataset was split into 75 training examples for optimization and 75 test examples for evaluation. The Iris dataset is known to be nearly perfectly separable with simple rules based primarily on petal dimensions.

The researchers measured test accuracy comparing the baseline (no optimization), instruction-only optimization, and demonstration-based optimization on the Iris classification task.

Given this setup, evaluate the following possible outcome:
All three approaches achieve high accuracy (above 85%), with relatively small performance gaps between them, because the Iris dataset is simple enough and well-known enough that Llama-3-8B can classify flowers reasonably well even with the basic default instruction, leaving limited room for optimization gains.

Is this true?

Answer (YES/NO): NO